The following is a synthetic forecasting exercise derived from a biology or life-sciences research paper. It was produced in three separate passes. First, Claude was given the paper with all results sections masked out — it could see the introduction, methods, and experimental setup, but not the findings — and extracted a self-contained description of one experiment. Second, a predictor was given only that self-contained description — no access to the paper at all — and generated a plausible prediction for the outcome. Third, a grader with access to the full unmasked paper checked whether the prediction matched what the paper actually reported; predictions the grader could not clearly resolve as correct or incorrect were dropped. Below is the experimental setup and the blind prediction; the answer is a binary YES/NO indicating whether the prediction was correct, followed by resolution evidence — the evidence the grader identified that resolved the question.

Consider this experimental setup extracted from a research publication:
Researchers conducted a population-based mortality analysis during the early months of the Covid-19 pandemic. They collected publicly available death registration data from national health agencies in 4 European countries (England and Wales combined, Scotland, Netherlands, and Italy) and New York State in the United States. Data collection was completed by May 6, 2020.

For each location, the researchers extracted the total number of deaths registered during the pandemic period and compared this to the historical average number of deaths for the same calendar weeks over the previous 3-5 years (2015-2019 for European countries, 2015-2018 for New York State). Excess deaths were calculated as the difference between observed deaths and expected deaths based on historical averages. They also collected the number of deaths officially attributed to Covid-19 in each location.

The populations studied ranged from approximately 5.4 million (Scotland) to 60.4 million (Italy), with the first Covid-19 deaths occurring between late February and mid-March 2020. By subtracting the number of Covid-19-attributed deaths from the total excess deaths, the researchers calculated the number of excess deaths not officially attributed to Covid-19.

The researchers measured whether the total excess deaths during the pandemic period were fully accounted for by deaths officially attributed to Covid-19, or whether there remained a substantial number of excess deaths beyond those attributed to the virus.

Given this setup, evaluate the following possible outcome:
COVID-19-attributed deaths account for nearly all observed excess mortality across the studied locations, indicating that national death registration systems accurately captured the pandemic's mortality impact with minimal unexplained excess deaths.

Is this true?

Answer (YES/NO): NO